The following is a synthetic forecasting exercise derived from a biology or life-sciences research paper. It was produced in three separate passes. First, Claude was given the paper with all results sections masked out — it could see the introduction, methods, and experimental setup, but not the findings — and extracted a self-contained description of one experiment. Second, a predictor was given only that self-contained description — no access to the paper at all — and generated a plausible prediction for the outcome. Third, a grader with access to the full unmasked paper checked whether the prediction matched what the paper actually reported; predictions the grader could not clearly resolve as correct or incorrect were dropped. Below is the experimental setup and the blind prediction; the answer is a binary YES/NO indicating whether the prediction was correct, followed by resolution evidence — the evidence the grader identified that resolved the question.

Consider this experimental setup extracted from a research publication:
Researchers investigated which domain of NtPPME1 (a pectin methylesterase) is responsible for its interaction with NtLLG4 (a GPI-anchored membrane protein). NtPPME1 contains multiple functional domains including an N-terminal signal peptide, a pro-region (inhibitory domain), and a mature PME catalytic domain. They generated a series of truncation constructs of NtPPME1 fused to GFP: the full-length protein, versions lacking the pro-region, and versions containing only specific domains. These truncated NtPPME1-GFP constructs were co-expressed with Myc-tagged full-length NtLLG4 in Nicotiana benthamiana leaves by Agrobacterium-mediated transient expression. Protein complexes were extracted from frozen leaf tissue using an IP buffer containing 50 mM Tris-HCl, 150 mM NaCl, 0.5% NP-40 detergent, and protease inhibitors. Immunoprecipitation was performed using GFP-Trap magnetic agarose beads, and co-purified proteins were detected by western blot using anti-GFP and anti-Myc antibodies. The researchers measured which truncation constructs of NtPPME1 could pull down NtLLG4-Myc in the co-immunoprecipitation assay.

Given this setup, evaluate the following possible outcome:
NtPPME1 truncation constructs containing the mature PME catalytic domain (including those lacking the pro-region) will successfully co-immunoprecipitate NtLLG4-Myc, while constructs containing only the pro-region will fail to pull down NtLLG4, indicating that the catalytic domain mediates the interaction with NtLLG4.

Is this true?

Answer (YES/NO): NO